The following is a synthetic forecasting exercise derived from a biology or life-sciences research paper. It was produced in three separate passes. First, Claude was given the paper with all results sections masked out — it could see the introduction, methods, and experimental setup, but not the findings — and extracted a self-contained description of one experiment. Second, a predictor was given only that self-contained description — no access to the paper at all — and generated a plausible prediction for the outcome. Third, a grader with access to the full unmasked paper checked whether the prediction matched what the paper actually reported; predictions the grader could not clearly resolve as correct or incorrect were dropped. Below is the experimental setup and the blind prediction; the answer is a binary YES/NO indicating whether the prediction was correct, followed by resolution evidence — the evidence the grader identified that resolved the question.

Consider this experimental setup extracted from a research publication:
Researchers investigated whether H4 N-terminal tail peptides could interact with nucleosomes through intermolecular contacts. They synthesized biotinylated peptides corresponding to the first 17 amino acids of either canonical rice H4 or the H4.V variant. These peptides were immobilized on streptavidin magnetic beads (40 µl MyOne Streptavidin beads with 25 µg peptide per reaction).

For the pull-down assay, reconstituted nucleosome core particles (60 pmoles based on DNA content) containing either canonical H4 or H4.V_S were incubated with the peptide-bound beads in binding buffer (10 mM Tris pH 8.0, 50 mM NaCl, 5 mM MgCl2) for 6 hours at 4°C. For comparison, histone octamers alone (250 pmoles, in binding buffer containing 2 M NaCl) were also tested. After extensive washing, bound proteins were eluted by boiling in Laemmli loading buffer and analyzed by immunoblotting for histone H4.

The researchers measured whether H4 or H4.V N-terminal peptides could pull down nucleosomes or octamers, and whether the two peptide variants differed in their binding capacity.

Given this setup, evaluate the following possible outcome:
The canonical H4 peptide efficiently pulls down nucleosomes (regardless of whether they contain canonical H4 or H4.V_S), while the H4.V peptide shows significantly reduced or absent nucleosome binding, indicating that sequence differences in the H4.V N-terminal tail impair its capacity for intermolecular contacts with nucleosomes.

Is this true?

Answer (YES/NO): YES